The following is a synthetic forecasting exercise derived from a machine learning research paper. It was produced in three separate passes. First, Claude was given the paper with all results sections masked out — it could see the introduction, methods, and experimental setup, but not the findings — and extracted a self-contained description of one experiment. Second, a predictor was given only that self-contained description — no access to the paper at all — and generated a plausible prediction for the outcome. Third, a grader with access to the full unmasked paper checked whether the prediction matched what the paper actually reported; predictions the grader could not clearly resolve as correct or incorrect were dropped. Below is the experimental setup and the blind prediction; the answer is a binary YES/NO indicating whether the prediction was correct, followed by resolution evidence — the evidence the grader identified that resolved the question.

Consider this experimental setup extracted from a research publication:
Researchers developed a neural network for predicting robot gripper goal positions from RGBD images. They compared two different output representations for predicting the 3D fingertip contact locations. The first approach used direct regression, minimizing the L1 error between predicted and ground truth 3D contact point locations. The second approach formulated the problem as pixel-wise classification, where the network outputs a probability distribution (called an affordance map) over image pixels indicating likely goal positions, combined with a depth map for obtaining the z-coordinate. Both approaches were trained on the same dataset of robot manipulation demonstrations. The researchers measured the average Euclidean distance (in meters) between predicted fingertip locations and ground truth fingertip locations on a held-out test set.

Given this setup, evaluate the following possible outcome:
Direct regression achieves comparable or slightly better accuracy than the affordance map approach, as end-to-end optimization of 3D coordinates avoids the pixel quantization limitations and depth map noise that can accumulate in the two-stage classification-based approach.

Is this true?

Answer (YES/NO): NO